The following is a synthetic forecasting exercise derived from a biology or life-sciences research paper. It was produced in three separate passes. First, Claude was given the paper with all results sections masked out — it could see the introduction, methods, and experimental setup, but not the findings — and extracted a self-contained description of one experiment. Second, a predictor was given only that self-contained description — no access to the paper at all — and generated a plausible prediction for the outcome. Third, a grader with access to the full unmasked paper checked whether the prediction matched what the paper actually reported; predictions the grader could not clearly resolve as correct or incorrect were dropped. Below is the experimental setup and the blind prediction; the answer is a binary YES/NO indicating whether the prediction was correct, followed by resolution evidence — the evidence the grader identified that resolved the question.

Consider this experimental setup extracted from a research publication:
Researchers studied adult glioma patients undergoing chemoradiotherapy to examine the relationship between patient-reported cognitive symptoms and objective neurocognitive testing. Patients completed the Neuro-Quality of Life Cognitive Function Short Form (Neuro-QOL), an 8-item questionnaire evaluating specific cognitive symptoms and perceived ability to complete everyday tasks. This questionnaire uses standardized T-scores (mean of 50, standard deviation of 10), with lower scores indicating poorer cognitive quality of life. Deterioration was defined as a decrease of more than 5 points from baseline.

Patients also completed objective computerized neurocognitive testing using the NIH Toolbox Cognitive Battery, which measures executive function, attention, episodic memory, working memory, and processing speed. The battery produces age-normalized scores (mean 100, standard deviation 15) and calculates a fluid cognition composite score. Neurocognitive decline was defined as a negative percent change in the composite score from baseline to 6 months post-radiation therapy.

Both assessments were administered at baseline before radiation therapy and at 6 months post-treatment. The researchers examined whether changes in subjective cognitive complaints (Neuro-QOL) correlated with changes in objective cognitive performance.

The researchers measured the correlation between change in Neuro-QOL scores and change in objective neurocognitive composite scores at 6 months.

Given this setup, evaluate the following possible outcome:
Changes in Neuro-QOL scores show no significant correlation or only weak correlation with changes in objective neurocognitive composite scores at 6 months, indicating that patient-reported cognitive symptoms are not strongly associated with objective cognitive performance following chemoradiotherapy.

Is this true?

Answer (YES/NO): YES